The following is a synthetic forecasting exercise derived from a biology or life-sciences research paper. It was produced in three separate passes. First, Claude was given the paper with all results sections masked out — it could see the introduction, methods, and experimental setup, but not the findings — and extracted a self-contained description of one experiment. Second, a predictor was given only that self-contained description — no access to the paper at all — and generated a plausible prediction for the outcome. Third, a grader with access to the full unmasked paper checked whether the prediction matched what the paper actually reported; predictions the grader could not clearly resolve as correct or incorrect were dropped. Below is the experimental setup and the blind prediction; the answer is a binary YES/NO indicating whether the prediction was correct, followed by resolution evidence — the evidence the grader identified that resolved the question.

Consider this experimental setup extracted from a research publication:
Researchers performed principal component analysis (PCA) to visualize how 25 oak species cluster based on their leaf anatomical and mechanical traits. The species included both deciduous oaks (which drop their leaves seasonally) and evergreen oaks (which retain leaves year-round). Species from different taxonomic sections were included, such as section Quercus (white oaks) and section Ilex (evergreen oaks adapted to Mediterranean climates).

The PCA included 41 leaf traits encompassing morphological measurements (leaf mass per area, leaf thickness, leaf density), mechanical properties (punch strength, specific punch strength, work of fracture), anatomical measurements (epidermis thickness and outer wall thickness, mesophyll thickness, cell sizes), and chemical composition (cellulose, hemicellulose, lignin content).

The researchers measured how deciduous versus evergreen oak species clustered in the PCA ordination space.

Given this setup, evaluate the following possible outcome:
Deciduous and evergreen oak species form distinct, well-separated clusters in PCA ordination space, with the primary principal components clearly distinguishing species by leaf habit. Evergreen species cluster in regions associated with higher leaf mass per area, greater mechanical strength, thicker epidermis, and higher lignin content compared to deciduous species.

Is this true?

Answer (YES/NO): NO